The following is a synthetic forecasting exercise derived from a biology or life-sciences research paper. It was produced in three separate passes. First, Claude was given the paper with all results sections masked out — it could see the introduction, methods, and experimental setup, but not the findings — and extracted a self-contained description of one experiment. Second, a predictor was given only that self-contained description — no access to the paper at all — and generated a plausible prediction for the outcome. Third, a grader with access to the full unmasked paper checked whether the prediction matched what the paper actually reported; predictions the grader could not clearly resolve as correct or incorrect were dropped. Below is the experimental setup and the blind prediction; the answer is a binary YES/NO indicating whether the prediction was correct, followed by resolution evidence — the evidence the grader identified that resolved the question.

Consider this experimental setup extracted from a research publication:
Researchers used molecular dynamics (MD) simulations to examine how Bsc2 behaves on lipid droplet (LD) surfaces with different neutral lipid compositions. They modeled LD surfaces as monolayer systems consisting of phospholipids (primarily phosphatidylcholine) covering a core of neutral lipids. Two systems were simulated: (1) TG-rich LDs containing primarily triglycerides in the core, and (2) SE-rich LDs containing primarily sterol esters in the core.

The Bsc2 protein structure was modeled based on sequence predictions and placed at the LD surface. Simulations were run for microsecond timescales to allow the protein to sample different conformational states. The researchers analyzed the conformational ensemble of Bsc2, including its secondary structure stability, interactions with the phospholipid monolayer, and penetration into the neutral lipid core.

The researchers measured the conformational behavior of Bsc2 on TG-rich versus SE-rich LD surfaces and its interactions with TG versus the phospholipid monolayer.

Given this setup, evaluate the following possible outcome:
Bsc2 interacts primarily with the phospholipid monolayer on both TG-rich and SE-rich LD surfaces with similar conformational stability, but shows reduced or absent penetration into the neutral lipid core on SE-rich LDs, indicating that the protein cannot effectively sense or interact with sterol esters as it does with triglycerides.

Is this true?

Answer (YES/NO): NO